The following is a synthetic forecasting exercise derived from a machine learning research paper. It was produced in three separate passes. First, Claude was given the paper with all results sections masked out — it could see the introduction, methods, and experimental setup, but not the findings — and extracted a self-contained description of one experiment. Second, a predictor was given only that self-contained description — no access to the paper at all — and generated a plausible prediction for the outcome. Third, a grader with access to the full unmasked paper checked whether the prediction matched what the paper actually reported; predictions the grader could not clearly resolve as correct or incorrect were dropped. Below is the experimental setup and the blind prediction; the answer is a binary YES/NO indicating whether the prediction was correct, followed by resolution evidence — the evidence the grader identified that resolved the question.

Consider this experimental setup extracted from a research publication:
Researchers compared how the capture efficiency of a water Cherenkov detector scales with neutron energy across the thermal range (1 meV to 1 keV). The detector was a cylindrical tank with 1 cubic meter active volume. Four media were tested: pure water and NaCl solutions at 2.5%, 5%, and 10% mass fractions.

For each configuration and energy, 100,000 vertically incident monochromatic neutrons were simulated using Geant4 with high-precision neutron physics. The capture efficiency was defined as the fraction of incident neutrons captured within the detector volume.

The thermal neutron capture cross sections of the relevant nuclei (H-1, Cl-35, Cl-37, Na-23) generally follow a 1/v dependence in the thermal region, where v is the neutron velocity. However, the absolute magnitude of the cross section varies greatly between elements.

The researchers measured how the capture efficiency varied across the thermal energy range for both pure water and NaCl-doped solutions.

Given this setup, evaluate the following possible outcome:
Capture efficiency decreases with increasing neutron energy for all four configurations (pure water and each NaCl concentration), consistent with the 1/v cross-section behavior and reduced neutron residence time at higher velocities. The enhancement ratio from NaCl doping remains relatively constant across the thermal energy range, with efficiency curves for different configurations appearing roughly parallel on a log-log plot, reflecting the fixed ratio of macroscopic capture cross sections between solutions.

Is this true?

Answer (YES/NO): NO